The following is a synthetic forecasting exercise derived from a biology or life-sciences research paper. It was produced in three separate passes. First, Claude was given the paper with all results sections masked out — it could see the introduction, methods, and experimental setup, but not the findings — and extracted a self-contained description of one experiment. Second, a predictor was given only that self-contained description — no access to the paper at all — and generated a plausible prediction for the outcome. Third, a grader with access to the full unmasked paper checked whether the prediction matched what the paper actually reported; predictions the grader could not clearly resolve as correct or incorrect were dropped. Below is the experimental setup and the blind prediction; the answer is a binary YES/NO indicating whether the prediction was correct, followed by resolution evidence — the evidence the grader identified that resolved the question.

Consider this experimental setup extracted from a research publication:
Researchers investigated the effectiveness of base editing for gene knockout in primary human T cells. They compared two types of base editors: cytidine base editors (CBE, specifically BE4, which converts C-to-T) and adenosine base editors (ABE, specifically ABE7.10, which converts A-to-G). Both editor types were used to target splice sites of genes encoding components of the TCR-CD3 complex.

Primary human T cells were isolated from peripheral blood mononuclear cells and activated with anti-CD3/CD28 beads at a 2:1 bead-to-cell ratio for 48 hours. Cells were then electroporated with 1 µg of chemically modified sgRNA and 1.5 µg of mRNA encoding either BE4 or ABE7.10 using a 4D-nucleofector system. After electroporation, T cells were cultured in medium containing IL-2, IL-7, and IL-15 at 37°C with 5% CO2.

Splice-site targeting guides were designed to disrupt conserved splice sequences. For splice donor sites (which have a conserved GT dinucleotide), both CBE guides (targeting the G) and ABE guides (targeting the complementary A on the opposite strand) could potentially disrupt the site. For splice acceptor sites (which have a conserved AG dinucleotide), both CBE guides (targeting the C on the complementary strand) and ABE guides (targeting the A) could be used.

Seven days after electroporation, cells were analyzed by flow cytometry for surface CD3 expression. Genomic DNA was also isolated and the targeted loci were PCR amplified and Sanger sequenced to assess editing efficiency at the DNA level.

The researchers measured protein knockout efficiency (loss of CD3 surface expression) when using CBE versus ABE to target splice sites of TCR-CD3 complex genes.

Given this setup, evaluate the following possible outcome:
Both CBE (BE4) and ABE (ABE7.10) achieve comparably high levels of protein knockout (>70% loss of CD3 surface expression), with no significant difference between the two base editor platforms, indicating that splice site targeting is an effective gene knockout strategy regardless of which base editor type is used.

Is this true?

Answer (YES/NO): NO